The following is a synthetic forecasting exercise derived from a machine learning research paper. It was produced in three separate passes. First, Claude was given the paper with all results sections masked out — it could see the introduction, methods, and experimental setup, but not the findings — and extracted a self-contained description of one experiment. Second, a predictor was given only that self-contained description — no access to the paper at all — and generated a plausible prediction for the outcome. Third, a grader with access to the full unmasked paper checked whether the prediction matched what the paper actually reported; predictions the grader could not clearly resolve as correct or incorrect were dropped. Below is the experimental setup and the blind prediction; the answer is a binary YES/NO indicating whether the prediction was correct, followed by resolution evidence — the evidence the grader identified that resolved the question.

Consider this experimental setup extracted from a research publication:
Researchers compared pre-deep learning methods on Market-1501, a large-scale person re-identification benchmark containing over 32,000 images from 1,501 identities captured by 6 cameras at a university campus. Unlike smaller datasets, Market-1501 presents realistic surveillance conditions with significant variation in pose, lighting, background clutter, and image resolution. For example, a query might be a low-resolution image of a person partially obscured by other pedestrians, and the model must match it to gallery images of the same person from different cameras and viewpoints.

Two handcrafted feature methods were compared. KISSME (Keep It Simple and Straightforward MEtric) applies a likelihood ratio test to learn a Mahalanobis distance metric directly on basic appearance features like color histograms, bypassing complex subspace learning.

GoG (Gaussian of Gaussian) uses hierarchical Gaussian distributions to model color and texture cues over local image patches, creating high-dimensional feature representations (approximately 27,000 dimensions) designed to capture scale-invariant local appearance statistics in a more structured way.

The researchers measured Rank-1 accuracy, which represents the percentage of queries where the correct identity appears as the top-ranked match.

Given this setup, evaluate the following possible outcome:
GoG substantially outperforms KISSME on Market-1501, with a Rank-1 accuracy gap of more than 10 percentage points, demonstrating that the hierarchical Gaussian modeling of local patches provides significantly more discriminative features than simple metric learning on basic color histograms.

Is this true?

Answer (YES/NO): YES